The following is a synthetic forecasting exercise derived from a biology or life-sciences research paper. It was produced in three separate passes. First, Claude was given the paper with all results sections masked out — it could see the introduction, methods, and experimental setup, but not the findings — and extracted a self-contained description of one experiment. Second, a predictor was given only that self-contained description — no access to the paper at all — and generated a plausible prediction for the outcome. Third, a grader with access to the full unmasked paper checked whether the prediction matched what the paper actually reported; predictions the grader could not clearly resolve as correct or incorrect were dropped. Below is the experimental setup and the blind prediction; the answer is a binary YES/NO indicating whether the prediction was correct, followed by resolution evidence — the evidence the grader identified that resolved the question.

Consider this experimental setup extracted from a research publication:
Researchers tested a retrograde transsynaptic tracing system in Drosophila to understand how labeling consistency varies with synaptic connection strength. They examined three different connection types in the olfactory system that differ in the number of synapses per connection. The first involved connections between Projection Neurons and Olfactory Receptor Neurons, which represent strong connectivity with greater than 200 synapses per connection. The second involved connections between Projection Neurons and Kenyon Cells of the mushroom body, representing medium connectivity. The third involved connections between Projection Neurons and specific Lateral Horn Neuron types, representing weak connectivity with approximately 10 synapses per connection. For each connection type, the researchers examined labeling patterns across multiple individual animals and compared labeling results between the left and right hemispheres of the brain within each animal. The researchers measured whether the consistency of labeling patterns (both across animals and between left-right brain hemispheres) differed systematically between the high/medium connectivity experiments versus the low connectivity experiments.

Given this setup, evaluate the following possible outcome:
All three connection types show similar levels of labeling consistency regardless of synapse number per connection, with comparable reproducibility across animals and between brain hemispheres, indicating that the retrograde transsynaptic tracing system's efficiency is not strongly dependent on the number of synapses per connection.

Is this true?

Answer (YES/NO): NO